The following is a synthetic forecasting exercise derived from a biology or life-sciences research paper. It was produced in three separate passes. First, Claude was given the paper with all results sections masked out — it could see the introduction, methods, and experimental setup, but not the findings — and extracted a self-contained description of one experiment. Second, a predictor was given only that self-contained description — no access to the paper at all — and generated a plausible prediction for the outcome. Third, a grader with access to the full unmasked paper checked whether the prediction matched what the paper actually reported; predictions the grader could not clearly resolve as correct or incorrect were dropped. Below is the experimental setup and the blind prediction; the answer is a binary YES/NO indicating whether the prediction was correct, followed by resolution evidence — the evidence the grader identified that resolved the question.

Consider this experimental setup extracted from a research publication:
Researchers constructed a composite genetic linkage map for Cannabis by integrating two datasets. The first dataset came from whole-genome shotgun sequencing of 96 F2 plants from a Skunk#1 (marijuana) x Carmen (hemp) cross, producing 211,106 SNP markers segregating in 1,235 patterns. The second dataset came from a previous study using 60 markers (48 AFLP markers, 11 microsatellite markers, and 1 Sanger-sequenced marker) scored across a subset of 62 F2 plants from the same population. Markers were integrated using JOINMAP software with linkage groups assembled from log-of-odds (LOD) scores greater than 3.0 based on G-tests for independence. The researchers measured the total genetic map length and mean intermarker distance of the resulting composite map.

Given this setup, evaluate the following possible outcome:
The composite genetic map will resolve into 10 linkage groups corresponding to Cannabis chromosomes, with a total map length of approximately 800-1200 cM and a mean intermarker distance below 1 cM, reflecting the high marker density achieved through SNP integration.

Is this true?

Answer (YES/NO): YES